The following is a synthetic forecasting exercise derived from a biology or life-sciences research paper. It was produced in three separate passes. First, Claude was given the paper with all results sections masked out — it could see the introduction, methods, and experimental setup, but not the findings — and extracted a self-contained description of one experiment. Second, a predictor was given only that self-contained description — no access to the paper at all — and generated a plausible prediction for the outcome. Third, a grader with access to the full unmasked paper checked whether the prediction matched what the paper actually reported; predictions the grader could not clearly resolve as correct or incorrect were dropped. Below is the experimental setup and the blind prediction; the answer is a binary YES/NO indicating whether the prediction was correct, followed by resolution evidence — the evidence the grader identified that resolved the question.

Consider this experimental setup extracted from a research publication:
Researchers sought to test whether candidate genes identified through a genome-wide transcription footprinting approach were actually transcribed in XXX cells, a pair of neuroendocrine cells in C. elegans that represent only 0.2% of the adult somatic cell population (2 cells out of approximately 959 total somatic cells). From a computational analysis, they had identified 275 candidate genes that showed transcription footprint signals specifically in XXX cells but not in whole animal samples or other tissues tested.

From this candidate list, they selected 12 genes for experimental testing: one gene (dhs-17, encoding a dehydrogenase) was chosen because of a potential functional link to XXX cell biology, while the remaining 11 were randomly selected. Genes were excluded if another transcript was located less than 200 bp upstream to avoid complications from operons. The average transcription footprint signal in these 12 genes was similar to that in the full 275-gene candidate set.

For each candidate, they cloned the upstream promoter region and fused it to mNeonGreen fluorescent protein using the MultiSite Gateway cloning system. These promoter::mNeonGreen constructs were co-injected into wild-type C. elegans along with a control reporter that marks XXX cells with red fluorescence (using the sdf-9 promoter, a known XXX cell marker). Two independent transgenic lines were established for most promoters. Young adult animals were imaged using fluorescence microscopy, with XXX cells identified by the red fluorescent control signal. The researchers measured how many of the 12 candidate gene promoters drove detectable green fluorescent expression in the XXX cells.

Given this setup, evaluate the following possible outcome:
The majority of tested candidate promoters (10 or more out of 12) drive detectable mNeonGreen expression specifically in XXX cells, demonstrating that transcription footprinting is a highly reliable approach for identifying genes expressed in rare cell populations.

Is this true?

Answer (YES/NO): NO